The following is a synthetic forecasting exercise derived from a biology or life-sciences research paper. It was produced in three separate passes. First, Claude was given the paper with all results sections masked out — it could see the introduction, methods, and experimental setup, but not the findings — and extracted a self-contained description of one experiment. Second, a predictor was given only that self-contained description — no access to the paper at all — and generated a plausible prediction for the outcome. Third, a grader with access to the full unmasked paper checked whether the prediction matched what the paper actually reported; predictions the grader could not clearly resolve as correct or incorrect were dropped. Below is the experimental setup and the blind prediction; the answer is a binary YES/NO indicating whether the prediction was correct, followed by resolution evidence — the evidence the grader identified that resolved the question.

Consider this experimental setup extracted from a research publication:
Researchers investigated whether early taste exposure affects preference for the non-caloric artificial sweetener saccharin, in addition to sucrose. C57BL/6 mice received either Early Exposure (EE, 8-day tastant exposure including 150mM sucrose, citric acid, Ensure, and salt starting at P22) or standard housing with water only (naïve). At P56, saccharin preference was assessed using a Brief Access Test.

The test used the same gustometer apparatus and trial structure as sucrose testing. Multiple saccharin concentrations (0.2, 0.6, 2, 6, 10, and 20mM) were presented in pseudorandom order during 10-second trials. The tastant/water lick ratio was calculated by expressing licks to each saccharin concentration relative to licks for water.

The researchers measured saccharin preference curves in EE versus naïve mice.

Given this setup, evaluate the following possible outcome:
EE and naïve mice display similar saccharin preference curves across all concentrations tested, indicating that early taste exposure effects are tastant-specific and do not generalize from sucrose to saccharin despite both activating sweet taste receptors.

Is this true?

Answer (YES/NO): NO